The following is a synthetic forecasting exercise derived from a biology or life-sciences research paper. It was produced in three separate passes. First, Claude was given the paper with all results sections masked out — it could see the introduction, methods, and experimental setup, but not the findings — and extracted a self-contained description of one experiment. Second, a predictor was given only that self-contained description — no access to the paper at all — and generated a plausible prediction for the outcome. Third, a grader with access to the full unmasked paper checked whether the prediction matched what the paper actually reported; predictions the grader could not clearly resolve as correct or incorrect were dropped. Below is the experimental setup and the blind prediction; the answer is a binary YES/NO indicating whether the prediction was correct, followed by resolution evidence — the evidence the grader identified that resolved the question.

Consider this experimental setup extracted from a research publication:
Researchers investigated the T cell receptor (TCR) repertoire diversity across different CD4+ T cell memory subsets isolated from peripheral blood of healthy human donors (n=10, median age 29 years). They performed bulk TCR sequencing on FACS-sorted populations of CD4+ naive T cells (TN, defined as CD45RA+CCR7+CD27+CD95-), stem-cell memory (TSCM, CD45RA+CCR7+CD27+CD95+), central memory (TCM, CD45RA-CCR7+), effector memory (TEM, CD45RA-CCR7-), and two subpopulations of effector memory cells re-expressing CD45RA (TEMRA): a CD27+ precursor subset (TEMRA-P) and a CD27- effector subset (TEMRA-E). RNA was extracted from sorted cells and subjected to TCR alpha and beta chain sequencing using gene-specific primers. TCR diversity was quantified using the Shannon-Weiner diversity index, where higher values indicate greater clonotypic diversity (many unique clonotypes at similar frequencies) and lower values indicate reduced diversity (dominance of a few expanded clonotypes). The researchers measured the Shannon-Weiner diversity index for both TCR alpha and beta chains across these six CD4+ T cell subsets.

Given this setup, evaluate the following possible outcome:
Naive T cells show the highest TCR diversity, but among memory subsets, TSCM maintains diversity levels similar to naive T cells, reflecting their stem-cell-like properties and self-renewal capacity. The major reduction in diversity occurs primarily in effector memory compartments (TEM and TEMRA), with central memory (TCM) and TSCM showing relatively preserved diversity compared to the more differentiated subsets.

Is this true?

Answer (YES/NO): YES